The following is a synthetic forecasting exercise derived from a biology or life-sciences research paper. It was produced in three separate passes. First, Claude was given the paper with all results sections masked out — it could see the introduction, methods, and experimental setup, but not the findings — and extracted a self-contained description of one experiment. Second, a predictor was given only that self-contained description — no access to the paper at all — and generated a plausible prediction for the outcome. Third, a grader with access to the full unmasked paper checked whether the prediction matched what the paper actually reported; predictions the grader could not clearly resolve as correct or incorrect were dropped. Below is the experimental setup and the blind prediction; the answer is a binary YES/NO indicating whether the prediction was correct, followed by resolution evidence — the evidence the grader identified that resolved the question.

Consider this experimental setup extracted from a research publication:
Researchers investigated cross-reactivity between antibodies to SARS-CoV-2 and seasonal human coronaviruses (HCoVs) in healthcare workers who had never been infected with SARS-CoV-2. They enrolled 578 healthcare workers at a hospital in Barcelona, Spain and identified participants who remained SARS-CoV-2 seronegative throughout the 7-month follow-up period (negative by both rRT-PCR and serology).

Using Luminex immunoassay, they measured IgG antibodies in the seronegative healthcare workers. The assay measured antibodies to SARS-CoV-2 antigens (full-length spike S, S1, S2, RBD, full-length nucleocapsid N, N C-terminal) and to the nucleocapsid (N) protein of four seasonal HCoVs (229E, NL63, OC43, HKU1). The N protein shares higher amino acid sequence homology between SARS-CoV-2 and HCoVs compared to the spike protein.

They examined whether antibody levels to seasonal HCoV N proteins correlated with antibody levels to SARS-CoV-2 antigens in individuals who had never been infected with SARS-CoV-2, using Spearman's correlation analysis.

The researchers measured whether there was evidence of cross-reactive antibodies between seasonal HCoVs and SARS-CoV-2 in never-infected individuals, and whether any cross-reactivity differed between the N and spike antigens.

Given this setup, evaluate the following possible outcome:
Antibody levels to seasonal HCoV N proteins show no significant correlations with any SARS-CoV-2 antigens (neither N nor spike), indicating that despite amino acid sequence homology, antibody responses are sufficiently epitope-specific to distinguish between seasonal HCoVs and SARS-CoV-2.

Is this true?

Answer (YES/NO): NO